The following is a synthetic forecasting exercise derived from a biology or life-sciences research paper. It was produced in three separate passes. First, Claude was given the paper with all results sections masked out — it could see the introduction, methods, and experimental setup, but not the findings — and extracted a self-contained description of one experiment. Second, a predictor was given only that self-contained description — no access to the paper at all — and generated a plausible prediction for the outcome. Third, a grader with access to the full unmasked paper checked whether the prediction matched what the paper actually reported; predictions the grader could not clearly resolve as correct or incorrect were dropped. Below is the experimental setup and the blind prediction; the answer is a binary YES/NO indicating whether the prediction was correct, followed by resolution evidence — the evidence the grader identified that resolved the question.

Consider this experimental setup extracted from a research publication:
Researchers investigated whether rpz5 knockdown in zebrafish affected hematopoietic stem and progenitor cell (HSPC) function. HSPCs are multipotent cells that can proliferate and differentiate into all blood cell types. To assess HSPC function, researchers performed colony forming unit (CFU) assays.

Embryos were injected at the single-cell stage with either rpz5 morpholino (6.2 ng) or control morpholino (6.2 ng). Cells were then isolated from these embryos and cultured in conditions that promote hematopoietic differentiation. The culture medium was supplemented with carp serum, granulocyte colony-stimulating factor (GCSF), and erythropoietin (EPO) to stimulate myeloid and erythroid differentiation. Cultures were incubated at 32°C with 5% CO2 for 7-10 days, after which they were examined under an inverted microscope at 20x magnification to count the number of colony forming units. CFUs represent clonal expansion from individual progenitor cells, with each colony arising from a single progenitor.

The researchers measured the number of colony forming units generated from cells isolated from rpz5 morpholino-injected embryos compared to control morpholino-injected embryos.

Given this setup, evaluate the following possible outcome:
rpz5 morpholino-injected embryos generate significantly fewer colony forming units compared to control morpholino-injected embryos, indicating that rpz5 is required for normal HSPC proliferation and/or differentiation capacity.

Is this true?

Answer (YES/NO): YES